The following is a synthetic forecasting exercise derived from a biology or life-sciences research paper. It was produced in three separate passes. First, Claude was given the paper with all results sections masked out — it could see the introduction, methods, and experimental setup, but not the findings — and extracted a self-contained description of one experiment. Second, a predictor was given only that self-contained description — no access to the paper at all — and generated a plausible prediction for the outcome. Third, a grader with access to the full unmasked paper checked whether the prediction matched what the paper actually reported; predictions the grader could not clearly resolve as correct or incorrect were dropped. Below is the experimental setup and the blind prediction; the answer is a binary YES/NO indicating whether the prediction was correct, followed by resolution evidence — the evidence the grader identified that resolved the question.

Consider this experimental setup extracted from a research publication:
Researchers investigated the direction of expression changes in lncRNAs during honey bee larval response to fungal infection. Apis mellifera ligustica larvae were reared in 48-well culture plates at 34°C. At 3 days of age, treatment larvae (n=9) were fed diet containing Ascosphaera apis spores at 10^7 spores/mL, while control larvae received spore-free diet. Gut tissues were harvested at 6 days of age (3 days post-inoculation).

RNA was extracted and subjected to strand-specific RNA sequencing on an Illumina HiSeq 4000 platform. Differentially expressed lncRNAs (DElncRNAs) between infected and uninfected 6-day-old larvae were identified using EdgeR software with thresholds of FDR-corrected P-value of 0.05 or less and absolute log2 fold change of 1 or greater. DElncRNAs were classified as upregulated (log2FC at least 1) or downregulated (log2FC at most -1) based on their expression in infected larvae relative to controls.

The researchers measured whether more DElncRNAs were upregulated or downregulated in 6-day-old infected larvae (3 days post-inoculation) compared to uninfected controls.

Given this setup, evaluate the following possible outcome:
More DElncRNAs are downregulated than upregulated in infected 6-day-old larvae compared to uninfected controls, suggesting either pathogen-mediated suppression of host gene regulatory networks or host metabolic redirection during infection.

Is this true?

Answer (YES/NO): NO